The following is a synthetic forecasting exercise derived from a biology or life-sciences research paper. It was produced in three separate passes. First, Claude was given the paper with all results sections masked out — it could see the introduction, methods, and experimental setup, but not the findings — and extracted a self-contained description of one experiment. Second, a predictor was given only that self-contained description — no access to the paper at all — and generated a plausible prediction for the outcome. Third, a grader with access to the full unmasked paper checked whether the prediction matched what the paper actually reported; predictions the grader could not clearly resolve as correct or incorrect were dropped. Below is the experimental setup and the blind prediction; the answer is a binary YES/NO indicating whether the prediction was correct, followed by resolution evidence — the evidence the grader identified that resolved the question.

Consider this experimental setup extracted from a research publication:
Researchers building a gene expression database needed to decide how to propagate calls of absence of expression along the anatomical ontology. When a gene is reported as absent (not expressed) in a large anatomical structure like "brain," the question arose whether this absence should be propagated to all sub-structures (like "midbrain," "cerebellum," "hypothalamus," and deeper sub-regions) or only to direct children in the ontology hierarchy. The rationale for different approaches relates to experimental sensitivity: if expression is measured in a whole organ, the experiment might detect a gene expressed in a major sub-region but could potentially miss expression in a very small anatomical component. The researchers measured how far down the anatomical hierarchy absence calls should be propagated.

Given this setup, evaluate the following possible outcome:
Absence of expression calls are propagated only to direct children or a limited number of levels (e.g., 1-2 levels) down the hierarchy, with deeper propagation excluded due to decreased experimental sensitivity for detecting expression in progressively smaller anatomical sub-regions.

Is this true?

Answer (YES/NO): YES